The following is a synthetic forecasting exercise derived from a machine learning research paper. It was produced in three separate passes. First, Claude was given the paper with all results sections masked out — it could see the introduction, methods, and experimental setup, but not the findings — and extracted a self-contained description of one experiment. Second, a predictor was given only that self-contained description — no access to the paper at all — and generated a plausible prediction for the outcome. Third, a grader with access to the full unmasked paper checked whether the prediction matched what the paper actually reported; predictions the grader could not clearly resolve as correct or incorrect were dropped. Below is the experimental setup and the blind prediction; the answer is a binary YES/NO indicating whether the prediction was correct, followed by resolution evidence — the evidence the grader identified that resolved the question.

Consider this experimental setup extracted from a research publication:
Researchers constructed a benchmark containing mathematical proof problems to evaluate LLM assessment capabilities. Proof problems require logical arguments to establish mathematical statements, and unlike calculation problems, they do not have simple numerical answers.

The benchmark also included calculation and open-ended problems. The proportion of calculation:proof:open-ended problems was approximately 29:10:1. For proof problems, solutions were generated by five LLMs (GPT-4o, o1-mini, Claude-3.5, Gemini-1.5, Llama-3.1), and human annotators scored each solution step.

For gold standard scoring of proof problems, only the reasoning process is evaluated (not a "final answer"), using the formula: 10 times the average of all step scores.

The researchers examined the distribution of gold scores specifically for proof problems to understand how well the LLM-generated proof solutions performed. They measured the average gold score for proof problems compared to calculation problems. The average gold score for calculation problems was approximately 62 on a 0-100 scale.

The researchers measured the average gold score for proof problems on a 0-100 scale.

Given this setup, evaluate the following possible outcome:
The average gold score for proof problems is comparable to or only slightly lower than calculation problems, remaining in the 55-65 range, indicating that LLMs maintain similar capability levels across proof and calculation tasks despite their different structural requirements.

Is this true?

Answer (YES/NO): NO